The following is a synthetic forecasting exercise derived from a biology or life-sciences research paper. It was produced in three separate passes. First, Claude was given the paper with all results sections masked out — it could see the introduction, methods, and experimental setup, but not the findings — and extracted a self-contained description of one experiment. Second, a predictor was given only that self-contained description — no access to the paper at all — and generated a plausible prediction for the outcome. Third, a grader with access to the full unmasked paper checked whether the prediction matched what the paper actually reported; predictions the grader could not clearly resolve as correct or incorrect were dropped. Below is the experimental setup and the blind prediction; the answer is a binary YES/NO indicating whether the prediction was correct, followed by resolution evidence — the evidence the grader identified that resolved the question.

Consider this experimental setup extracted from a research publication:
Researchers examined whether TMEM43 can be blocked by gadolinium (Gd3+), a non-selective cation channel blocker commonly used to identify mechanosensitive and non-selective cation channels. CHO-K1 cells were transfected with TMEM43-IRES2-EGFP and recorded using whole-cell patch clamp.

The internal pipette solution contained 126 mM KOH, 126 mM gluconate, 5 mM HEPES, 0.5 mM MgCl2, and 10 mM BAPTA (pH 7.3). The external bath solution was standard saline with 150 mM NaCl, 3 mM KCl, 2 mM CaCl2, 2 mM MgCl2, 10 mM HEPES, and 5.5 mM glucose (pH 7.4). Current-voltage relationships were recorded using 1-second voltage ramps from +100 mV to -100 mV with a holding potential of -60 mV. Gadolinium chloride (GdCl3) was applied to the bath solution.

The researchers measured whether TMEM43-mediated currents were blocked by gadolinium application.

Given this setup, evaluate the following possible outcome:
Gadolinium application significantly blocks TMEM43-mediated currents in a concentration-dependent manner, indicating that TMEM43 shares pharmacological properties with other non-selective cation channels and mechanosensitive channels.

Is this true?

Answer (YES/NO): YES